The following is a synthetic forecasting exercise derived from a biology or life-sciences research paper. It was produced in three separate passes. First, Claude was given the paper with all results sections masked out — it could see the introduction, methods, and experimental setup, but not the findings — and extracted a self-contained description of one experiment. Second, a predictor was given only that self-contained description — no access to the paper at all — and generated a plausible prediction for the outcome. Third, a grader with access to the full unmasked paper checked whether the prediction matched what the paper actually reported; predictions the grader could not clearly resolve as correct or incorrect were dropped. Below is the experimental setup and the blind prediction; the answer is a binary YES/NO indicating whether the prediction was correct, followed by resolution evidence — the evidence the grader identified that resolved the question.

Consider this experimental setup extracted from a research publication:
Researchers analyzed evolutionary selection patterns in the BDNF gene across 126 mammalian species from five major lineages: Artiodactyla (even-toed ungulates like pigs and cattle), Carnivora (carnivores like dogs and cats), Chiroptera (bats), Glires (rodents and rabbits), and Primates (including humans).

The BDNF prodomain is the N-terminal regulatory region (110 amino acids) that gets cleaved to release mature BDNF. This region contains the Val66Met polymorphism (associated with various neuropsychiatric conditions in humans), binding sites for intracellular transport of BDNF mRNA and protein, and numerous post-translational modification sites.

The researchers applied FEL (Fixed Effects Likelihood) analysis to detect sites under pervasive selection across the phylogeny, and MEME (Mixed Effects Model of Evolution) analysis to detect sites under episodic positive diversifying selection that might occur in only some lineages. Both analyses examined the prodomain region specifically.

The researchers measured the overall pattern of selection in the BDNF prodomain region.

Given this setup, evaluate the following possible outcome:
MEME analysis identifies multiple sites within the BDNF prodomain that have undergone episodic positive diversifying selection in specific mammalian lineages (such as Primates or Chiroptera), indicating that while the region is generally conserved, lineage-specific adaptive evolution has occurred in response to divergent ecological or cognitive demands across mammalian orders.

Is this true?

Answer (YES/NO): YES